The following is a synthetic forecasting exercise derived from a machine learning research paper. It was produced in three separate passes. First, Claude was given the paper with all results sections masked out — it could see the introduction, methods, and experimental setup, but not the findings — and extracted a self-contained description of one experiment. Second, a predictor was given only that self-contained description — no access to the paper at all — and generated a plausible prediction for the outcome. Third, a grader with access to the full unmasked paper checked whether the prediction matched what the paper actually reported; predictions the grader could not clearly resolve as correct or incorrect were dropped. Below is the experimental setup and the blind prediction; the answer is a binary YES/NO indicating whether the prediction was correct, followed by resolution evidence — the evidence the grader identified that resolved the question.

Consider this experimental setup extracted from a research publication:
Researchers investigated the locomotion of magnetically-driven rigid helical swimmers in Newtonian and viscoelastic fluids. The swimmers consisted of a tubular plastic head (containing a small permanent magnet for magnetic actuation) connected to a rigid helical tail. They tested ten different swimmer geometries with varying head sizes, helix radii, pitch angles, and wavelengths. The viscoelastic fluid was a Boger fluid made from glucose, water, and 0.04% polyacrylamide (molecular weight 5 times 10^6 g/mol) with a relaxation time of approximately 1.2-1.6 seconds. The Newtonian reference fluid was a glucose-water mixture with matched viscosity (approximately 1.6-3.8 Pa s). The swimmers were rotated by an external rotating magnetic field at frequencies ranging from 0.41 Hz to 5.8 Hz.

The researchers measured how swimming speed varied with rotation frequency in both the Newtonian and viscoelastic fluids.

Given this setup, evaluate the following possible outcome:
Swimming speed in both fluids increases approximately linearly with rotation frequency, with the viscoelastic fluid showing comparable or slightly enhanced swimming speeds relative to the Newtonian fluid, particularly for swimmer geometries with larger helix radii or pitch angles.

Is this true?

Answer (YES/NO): NO